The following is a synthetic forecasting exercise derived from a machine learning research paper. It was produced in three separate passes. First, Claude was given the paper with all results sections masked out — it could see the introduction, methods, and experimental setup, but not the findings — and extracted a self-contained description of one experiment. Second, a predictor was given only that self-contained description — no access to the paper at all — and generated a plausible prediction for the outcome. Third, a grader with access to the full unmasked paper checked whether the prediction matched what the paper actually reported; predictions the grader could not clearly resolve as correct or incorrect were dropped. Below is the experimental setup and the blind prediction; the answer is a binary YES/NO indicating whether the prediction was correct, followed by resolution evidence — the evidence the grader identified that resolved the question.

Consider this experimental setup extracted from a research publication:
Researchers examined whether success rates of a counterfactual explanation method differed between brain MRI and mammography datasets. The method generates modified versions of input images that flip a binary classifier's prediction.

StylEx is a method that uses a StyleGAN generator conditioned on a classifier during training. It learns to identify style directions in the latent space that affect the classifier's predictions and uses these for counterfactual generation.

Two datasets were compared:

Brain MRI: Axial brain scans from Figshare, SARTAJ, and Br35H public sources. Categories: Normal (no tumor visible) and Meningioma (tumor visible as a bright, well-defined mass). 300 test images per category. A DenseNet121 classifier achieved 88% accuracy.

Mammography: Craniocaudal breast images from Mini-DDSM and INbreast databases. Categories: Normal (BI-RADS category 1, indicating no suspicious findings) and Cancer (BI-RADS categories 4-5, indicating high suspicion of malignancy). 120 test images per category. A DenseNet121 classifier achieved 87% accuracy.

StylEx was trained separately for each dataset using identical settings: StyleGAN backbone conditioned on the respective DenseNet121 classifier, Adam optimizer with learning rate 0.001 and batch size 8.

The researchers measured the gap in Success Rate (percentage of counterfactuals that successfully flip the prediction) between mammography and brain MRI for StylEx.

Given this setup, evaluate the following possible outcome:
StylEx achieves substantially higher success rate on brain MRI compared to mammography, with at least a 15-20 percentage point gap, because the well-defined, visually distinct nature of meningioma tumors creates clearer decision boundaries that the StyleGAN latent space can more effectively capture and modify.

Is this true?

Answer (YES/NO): NO